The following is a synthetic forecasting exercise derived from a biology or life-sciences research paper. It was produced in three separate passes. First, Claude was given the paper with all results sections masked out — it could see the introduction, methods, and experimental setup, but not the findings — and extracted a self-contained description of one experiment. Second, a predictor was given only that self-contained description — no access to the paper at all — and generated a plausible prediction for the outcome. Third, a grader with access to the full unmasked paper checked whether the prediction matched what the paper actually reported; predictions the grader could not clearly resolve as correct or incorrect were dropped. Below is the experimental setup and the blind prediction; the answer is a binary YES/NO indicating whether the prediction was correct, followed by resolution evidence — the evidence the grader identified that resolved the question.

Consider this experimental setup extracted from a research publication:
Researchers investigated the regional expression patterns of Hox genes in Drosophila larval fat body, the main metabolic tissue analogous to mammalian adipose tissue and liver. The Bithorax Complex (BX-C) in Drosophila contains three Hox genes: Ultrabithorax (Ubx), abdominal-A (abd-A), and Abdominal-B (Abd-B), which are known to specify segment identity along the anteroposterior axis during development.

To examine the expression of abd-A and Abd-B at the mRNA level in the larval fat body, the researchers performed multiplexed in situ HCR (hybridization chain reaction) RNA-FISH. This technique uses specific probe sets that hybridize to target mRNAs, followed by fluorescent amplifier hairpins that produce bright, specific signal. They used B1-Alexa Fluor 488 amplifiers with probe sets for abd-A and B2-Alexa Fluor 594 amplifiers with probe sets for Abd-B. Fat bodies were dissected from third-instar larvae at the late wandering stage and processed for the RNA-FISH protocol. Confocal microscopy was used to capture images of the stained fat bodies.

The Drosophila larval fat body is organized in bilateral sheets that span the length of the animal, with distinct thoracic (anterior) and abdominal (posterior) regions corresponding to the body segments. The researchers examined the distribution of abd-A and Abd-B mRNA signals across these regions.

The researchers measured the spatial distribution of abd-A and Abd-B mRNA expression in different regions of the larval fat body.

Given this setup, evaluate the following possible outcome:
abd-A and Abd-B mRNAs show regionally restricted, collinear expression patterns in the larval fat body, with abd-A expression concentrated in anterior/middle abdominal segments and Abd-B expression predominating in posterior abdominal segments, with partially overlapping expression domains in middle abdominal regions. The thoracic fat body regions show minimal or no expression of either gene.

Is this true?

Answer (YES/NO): NO